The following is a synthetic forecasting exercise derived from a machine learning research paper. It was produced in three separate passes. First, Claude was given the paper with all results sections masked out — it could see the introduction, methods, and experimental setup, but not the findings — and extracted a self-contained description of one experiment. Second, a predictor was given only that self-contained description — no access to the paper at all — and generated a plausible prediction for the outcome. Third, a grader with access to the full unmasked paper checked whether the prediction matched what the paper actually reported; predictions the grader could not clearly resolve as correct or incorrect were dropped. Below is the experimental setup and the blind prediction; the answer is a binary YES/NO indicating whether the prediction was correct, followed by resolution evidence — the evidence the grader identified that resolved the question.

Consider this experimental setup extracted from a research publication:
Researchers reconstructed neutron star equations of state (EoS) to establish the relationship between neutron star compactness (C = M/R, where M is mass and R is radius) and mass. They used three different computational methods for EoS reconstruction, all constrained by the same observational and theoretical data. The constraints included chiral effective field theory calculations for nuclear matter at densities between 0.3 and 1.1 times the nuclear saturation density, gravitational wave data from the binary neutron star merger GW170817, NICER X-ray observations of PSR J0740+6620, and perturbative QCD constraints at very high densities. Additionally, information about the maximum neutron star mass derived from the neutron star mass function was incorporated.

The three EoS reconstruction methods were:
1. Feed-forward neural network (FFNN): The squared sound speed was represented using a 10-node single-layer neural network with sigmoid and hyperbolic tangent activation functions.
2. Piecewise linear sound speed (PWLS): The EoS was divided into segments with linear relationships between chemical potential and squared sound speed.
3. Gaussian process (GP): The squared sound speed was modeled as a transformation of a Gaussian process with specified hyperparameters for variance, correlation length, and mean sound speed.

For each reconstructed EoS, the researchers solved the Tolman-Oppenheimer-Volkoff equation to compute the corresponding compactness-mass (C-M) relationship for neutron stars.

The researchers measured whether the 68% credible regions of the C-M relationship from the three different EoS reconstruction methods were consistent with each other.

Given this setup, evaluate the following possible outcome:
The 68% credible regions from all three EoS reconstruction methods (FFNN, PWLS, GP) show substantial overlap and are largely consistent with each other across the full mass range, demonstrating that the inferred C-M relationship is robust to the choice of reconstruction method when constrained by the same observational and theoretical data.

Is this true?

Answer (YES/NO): YES